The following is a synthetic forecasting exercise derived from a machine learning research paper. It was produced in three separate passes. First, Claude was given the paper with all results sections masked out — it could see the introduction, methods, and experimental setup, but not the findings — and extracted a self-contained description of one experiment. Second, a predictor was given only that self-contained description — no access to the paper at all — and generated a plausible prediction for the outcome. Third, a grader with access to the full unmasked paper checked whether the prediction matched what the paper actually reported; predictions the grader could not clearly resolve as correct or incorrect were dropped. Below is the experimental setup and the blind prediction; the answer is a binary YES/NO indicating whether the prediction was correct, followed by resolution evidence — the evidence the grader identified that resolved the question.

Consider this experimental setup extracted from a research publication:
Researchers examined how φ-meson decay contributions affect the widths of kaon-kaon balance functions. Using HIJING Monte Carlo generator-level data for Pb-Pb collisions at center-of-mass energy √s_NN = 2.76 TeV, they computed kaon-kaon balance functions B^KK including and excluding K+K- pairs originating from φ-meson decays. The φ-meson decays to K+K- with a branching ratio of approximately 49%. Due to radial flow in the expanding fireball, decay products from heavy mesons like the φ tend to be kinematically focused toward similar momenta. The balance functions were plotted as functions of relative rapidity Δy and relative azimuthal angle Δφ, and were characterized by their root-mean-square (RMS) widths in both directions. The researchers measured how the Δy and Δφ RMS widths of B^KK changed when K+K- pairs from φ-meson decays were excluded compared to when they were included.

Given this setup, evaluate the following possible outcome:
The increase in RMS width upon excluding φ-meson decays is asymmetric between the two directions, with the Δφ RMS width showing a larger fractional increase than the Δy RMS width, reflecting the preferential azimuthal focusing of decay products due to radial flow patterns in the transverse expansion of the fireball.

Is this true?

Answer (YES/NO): NO